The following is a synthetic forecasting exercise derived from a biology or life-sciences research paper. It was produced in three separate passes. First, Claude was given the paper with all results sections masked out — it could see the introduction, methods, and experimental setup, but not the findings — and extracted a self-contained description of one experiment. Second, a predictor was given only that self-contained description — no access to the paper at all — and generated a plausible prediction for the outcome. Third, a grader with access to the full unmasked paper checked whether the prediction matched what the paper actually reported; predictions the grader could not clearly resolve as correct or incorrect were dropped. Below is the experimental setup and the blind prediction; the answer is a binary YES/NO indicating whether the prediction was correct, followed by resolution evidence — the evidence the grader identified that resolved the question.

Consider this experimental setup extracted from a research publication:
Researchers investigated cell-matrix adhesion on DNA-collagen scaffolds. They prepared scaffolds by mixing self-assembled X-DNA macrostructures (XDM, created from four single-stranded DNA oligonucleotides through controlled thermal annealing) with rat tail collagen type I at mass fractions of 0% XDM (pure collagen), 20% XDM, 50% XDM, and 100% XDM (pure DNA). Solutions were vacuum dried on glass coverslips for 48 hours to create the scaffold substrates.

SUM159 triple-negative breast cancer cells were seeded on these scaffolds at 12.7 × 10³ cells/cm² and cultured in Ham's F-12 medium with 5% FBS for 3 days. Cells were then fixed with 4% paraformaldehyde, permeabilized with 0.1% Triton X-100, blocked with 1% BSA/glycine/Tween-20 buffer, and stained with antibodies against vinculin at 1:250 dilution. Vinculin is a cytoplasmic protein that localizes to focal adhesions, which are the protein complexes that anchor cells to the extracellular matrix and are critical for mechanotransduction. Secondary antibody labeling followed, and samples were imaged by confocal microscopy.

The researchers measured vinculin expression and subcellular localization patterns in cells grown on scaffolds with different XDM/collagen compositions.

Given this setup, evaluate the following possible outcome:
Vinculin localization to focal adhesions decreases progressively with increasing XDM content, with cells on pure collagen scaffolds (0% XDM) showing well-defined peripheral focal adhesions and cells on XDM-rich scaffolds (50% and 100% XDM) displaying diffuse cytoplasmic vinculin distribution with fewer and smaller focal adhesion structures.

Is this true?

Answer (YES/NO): NO